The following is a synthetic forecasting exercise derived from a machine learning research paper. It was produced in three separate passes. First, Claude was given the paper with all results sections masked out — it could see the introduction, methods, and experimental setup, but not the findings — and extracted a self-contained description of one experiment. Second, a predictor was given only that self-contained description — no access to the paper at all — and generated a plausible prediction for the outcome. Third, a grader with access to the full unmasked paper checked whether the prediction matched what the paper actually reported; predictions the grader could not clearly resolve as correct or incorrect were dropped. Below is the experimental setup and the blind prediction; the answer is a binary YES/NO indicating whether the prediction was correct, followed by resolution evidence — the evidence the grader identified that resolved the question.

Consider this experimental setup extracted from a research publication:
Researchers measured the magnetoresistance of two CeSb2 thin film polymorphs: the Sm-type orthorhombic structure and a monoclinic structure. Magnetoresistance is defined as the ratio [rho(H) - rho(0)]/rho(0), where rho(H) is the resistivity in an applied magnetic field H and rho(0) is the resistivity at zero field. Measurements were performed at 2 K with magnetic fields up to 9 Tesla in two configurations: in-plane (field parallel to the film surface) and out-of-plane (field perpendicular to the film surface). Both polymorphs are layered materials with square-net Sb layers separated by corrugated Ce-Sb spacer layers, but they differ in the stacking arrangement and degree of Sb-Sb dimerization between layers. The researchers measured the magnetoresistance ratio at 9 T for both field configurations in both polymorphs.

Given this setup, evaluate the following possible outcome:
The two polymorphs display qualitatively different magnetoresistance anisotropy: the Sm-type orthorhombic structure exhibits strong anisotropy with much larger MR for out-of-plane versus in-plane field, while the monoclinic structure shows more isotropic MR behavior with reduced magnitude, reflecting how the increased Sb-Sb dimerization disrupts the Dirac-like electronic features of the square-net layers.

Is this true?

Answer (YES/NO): NO